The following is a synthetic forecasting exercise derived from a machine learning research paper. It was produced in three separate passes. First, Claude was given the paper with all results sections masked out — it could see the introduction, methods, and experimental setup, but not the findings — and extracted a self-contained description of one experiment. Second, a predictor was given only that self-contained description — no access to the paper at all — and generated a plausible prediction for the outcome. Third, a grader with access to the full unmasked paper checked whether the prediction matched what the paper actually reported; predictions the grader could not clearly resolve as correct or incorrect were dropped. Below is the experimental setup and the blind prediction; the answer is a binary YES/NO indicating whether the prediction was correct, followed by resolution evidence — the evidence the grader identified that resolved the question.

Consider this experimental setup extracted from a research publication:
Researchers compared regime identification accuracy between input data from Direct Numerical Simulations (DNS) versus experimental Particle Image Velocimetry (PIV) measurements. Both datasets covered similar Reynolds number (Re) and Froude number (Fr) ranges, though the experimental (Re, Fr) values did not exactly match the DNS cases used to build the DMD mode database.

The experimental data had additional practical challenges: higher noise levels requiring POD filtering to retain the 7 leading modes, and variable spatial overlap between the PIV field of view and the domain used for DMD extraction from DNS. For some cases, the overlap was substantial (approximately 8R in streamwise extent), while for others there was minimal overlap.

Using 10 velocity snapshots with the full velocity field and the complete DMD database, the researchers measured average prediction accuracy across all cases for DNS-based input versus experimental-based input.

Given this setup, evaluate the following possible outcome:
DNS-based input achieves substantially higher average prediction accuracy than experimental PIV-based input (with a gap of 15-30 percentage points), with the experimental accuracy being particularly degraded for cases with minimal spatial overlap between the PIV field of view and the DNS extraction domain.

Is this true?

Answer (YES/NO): NO